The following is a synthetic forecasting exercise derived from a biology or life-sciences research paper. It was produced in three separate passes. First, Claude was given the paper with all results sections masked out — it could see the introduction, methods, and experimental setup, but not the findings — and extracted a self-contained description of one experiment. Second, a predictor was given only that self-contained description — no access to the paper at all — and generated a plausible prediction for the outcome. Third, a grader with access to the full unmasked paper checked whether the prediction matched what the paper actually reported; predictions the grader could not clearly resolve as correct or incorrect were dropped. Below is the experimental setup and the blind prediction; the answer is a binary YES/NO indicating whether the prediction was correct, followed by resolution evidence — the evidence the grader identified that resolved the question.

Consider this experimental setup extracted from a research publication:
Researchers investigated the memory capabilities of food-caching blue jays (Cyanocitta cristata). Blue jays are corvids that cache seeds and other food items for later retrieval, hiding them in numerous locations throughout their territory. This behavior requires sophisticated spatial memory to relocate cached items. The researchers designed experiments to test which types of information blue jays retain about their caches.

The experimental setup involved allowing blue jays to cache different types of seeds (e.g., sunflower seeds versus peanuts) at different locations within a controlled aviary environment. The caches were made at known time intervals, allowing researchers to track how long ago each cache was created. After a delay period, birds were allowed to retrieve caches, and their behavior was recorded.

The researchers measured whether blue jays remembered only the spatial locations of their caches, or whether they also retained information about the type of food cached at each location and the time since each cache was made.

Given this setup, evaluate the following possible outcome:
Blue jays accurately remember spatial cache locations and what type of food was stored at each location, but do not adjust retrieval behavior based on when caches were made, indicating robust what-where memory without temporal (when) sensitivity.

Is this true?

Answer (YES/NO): NO